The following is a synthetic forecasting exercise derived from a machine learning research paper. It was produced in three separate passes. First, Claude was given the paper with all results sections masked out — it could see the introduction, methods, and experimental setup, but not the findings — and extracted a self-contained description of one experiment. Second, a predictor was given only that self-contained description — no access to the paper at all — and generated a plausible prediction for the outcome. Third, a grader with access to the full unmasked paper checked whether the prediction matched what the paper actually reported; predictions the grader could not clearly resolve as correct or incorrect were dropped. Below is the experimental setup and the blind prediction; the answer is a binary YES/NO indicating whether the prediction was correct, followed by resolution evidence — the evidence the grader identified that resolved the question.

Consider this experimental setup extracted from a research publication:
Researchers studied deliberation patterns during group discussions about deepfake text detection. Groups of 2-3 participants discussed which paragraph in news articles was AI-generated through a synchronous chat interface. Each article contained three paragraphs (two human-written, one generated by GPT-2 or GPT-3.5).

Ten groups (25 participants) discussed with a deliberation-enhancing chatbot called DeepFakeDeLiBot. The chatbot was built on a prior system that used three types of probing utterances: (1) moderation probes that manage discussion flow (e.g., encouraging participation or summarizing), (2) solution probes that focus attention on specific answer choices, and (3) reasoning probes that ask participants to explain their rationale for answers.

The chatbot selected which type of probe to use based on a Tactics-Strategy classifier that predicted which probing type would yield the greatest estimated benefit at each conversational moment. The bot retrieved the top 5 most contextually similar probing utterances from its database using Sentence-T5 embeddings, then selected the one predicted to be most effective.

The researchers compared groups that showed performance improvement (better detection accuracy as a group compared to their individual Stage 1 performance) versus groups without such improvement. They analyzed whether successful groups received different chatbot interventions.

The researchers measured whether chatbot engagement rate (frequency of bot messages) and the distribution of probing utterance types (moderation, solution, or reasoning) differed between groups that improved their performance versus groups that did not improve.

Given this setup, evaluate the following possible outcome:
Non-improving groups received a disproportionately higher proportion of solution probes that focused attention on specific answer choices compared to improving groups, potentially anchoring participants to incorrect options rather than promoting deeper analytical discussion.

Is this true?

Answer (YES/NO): NO